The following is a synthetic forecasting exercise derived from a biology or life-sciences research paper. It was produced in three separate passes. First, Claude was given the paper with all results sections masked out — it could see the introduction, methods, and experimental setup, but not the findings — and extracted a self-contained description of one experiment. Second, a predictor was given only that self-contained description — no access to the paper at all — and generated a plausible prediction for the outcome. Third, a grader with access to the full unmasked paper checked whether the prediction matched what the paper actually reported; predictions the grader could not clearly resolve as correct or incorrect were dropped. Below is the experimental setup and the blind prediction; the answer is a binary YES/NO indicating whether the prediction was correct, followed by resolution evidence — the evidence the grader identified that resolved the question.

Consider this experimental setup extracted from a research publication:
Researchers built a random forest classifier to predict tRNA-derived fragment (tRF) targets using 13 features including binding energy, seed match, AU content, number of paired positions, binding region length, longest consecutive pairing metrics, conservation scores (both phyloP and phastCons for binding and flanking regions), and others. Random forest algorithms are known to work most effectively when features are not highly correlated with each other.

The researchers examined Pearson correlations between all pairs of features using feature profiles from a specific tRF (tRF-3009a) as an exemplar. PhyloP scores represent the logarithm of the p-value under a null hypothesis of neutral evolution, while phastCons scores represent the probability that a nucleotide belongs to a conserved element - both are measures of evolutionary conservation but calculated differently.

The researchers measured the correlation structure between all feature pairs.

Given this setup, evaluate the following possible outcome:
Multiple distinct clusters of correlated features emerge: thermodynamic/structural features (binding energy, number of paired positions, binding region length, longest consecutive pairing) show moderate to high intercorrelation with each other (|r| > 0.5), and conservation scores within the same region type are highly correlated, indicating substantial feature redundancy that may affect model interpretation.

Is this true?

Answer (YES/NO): NO